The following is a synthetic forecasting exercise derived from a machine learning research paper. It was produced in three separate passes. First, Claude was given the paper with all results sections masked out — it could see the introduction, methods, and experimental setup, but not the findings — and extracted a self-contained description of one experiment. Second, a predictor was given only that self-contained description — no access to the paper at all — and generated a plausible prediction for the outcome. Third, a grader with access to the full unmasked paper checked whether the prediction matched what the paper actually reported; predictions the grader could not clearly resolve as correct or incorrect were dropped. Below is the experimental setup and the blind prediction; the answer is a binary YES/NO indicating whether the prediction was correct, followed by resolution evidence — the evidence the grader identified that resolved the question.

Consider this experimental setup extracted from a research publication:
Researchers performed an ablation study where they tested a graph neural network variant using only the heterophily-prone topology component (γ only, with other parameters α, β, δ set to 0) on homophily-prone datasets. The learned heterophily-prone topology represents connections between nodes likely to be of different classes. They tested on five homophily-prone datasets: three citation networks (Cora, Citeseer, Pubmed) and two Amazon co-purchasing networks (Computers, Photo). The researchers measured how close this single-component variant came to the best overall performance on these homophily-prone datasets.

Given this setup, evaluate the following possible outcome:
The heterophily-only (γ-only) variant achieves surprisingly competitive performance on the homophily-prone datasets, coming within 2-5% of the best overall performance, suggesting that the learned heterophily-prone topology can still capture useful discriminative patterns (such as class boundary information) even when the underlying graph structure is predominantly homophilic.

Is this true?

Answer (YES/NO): YES